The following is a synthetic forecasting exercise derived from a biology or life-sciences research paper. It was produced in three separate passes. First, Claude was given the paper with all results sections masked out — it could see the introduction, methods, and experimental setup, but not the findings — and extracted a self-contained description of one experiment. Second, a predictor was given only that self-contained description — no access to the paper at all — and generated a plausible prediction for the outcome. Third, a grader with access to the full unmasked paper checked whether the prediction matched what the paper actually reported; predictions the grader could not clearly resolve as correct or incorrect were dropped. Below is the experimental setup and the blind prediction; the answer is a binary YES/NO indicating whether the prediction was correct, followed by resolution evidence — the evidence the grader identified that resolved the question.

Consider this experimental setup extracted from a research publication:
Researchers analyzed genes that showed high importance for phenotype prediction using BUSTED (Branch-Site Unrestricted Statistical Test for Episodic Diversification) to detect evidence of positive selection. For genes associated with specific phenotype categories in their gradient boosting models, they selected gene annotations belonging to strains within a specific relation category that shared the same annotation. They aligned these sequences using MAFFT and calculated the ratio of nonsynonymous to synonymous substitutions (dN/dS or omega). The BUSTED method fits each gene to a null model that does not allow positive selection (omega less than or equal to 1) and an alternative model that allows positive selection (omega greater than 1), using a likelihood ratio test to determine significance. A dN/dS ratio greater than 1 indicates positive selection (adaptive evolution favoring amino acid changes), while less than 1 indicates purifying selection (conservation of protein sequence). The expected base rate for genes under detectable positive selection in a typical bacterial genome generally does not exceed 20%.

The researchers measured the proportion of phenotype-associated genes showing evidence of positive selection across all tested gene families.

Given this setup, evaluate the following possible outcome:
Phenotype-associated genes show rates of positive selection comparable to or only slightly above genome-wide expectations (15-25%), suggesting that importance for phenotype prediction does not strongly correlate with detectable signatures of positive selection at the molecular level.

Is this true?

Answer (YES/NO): NO